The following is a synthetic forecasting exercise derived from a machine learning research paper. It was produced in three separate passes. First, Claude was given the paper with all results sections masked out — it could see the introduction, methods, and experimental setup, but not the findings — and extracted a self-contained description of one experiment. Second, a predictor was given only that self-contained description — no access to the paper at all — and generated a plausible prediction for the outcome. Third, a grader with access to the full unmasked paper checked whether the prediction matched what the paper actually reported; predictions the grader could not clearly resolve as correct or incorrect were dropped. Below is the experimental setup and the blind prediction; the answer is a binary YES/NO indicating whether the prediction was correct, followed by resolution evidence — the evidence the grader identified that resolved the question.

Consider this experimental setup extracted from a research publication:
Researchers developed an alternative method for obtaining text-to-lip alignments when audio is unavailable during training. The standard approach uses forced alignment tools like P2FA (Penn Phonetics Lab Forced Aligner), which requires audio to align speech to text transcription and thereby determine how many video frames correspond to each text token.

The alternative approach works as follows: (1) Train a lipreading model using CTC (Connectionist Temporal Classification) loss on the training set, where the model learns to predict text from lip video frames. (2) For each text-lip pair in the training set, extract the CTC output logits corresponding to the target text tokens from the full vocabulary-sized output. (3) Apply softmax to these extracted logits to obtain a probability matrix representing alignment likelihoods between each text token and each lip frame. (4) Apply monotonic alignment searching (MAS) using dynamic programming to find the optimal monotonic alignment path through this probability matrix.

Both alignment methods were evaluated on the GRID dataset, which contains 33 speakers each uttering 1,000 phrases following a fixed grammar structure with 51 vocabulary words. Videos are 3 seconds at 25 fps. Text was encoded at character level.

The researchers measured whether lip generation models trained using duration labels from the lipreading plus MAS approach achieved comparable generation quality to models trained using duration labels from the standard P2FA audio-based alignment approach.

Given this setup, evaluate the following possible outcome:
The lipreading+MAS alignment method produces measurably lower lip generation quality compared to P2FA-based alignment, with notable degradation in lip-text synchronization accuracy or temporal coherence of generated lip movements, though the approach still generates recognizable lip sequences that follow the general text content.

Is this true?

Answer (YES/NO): NO